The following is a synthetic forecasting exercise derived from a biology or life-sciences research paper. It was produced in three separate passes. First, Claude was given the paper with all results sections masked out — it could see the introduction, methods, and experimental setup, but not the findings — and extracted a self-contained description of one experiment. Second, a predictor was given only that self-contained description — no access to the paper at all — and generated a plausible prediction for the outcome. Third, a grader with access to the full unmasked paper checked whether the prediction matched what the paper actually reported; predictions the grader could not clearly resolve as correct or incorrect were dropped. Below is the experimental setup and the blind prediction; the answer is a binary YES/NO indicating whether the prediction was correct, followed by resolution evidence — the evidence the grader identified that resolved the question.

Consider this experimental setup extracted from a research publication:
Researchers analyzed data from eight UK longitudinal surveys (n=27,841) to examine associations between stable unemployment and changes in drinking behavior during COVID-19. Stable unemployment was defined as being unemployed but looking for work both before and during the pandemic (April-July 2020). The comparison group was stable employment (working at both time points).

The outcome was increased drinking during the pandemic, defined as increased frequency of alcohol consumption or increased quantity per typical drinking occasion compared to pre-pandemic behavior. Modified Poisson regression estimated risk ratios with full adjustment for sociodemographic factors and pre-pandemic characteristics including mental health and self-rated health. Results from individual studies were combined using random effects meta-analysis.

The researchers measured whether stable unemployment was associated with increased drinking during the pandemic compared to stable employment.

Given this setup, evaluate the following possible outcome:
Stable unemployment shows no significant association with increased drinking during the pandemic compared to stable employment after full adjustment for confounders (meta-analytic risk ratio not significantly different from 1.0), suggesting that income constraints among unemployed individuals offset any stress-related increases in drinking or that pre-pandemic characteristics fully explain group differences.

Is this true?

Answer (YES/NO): NO